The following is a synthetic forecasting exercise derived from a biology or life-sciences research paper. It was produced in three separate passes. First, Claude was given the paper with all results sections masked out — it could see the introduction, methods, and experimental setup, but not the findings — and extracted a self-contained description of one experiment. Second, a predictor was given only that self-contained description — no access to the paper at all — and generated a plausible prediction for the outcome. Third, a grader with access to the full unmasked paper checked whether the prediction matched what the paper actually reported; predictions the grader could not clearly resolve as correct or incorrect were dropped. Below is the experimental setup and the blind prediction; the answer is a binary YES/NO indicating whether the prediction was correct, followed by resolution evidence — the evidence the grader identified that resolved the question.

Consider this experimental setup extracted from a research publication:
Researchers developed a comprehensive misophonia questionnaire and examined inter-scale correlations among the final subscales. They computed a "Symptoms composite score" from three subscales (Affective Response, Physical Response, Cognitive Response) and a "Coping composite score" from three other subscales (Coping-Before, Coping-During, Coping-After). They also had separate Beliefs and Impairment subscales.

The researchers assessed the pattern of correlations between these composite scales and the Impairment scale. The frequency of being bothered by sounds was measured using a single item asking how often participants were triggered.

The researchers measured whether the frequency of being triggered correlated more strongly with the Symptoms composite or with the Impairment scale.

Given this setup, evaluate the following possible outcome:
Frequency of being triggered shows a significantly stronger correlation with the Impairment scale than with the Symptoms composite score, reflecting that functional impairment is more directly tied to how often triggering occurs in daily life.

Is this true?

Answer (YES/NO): NO